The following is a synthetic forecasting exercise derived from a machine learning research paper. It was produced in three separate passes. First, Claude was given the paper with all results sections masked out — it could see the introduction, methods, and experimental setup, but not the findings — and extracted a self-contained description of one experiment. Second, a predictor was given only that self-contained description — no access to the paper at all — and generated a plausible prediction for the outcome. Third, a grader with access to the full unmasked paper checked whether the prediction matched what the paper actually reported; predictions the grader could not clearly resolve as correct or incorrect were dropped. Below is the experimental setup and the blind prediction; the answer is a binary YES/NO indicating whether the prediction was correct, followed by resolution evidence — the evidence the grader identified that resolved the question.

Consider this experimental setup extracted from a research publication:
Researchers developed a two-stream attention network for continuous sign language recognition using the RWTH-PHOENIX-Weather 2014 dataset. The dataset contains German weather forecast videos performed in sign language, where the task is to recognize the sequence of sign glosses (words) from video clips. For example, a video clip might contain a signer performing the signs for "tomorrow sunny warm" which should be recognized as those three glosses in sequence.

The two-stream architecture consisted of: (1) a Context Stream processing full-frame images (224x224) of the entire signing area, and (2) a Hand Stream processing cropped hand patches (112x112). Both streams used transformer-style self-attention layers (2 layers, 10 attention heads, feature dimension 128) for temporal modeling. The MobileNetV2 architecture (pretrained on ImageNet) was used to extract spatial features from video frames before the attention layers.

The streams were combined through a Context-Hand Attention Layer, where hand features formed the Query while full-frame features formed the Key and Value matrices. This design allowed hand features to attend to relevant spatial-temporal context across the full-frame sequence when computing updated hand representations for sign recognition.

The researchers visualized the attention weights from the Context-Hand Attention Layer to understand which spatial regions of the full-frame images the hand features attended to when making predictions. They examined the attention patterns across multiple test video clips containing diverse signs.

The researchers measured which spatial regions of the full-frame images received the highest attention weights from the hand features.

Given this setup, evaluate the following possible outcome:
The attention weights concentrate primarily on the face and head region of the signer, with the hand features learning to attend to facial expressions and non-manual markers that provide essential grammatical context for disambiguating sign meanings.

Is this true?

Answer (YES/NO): NO